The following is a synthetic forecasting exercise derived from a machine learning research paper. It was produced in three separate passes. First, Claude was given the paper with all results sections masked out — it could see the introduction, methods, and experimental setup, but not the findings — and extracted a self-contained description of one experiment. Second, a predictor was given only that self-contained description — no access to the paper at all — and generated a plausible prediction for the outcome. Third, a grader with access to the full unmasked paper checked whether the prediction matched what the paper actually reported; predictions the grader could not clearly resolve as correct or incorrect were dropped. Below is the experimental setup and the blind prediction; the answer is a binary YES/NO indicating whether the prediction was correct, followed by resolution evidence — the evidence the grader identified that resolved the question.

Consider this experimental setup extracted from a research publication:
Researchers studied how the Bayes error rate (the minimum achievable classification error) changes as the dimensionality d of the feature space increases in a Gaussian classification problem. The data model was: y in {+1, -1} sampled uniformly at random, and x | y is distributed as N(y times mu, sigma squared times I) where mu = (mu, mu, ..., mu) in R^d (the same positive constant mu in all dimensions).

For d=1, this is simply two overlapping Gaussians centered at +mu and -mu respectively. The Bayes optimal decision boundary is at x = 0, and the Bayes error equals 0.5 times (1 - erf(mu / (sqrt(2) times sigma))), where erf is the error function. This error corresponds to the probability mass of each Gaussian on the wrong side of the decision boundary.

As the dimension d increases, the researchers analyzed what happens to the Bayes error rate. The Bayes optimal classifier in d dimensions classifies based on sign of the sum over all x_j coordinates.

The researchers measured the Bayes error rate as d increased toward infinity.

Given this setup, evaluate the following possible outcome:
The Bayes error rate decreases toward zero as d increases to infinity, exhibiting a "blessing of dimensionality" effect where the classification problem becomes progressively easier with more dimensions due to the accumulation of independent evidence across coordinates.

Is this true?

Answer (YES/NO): YES